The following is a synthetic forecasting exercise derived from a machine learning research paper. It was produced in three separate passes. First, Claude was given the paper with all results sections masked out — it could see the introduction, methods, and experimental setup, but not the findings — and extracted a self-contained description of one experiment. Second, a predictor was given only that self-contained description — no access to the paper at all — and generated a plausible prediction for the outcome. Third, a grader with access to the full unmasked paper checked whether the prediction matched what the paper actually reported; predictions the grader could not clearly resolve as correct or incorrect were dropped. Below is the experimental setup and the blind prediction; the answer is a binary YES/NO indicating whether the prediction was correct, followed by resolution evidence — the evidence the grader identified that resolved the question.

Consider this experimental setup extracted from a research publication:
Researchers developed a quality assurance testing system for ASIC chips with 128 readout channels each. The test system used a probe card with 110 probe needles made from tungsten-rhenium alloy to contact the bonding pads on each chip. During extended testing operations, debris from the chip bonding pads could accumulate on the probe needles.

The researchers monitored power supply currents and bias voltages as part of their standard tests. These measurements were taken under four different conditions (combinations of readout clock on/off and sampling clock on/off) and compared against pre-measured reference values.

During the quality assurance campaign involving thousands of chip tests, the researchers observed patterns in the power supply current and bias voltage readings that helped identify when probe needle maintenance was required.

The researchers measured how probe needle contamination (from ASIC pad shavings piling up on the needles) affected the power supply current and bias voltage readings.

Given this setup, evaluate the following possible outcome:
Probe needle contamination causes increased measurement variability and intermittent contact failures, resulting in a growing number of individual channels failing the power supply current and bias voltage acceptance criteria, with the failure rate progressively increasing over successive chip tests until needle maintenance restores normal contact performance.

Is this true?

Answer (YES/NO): NO